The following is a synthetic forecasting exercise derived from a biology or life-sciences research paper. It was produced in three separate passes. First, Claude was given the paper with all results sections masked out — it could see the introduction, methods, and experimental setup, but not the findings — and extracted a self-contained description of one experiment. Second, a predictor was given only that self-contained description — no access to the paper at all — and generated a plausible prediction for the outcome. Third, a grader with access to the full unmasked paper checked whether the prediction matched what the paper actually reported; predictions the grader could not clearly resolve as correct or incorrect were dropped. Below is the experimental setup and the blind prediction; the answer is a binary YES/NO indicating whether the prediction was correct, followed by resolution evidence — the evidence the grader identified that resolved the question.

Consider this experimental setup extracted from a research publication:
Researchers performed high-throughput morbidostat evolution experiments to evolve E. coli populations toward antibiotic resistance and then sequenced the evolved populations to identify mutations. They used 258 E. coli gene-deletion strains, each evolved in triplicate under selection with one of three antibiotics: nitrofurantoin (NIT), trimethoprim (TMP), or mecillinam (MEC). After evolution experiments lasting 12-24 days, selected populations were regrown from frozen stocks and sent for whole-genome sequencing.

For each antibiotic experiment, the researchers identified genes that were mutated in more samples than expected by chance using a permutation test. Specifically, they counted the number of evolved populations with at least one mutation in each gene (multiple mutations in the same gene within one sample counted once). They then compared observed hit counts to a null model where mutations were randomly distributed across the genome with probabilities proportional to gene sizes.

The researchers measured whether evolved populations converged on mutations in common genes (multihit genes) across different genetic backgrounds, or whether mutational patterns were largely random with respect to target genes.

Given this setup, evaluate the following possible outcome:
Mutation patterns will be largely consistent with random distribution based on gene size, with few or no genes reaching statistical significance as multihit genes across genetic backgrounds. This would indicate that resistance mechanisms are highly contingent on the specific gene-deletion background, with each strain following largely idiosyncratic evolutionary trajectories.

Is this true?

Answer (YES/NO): NO